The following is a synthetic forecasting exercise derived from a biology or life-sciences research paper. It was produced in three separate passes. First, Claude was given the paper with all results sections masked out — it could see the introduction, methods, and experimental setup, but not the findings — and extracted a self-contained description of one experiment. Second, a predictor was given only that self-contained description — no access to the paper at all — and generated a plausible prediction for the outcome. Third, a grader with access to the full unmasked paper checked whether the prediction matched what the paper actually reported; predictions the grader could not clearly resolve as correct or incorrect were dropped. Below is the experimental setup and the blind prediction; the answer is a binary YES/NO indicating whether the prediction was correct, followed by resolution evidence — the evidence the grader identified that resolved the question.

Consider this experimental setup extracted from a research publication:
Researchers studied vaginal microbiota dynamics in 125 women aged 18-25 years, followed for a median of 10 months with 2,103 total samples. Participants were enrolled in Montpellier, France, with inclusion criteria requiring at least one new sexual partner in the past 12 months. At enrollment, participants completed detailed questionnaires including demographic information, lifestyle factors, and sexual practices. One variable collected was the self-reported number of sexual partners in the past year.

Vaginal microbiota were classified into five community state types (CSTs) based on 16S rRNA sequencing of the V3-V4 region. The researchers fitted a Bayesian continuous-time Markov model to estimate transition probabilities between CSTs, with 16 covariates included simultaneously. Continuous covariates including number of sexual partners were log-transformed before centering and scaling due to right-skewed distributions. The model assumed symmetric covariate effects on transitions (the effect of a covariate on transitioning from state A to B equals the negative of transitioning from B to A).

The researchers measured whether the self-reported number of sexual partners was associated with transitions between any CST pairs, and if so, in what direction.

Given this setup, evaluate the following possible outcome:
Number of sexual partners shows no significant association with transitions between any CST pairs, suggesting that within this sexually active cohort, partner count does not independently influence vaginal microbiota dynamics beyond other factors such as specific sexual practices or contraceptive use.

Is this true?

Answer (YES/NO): NO